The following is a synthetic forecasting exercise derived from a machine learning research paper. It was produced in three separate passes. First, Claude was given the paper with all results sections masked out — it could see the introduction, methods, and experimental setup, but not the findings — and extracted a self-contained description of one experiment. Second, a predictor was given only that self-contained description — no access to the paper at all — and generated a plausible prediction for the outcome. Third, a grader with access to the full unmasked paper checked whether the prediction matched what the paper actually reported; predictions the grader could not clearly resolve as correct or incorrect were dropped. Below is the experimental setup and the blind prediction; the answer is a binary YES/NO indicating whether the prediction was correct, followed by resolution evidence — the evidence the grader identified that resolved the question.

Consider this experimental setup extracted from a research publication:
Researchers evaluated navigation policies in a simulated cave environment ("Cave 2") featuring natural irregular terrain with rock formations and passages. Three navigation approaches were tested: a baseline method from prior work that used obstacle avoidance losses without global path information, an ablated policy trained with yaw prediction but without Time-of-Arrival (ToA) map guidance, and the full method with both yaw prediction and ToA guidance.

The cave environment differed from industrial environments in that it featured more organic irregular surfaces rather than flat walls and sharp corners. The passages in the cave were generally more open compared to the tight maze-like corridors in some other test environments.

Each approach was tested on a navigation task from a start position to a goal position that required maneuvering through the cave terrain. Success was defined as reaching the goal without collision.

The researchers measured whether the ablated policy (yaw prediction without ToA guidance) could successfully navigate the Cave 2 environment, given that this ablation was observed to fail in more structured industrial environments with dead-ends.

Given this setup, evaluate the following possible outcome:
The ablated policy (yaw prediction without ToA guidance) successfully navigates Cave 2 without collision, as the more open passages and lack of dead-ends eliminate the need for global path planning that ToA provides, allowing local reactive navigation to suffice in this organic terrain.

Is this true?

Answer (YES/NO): YES